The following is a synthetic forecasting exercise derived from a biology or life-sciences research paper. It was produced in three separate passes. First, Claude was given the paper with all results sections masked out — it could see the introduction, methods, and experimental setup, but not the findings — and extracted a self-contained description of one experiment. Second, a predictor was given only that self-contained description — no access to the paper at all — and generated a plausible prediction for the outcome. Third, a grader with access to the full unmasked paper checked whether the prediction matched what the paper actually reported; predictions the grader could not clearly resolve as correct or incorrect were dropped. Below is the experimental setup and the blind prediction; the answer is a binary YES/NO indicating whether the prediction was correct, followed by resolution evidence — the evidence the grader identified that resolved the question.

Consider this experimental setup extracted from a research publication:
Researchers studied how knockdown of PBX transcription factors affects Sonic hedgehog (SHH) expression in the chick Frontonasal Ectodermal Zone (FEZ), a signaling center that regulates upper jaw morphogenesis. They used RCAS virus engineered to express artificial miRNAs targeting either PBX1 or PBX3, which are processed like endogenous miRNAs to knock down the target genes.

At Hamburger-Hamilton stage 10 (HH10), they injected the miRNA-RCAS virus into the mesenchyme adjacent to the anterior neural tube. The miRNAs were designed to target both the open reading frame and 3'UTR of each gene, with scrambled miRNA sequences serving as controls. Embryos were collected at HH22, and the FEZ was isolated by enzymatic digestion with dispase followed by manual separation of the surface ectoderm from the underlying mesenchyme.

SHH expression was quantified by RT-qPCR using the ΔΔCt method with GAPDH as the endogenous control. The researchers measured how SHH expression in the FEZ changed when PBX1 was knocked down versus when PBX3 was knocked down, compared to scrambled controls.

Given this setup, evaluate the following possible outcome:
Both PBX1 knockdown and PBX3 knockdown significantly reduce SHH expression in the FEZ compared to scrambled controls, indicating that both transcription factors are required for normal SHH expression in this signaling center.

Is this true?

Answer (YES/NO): NO